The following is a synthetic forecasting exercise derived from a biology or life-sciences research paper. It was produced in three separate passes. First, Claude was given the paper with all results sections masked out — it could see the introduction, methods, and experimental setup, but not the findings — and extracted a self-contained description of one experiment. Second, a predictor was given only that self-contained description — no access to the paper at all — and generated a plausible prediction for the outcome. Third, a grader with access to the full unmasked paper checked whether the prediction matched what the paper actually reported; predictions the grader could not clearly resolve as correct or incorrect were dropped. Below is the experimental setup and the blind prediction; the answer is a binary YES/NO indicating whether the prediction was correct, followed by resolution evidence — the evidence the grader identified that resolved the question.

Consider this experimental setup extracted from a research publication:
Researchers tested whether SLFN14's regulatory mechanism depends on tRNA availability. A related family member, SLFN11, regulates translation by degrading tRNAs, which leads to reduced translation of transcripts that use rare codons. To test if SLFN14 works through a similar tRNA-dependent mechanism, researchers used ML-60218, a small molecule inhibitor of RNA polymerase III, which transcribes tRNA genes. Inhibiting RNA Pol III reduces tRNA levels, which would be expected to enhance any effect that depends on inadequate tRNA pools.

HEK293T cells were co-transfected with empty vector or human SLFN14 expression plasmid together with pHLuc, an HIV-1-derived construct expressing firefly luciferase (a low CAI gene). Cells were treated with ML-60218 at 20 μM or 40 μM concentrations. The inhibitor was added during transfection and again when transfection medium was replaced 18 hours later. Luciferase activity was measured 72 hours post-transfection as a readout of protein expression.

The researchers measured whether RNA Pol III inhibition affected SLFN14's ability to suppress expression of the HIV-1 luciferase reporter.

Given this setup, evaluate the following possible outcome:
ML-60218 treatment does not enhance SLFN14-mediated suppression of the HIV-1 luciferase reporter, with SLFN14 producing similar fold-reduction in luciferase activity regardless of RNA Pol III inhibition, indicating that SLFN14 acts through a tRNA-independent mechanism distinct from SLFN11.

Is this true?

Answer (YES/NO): YES